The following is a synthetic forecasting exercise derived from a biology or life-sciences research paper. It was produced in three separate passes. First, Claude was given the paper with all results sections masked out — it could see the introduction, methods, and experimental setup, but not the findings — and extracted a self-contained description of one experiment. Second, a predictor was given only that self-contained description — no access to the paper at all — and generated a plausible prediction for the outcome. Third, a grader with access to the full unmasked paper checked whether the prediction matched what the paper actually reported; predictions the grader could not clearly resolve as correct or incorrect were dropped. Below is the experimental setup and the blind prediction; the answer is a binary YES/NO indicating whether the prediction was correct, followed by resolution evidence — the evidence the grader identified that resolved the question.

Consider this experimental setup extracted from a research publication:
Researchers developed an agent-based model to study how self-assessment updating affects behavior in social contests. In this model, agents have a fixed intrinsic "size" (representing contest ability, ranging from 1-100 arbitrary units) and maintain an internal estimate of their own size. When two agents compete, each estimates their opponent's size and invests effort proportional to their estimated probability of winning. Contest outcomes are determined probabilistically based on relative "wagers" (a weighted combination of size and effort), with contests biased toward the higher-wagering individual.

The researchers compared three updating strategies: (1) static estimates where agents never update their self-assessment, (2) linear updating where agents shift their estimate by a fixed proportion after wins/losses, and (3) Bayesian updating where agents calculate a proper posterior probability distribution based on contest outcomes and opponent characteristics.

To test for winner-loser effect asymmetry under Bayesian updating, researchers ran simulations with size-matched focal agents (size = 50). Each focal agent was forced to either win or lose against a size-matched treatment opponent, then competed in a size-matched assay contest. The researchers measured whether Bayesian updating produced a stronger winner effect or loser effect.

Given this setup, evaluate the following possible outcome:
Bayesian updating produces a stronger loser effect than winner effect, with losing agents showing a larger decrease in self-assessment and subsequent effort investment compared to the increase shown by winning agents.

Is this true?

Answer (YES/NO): NO